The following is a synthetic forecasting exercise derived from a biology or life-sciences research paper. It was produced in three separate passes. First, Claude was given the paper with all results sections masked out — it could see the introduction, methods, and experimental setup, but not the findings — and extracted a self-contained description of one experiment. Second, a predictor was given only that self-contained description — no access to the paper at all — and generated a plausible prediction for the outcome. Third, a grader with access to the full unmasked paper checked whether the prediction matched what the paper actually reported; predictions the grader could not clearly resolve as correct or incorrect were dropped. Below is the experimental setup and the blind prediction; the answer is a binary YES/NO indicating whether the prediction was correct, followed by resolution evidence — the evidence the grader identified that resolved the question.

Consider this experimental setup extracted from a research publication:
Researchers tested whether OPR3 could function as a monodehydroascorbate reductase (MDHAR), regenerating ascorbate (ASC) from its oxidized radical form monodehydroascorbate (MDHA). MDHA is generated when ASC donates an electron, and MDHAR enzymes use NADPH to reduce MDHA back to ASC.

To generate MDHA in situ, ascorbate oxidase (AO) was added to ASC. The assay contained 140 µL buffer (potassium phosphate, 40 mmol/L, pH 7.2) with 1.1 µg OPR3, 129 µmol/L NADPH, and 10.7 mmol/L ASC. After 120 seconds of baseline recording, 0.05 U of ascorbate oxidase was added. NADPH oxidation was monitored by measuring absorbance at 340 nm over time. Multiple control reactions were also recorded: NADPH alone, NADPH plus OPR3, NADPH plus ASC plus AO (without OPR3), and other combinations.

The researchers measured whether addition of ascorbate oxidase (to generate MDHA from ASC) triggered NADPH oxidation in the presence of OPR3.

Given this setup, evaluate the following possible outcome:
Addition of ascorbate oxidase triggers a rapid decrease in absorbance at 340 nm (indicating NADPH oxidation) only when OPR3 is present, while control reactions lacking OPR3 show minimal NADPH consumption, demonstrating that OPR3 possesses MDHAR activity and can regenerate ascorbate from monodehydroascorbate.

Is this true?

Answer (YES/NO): YES